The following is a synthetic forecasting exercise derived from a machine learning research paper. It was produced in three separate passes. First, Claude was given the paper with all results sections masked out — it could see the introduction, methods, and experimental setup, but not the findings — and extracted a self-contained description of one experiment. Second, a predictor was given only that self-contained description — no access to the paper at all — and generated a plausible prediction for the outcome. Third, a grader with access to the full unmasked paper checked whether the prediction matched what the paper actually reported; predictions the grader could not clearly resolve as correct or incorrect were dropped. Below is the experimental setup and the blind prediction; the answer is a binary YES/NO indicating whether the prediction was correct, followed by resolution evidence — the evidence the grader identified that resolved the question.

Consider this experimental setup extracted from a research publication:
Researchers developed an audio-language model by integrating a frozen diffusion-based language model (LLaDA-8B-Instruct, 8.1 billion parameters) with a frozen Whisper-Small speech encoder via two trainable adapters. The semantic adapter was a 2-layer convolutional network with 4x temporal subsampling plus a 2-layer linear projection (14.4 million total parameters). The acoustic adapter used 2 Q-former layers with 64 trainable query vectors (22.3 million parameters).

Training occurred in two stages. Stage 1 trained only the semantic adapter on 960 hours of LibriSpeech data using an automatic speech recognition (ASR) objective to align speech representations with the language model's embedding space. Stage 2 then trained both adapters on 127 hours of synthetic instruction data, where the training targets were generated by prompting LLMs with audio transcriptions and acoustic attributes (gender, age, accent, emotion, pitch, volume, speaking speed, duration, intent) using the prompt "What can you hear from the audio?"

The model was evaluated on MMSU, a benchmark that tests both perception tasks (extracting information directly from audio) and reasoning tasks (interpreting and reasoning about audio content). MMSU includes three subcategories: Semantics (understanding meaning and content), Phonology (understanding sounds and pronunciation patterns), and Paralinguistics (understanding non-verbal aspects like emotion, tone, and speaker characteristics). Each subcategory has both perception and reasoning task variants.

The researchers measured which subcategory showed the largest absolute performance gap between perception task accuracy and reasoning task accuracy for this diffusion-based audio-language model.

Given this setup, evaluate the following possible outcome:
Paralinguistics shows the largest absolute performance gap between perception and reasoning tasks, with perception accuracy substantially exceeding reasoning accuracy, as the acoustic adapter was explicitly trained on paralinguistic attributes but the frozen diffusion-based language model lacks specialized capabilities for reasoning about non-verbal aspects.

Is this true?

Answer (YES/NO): NO